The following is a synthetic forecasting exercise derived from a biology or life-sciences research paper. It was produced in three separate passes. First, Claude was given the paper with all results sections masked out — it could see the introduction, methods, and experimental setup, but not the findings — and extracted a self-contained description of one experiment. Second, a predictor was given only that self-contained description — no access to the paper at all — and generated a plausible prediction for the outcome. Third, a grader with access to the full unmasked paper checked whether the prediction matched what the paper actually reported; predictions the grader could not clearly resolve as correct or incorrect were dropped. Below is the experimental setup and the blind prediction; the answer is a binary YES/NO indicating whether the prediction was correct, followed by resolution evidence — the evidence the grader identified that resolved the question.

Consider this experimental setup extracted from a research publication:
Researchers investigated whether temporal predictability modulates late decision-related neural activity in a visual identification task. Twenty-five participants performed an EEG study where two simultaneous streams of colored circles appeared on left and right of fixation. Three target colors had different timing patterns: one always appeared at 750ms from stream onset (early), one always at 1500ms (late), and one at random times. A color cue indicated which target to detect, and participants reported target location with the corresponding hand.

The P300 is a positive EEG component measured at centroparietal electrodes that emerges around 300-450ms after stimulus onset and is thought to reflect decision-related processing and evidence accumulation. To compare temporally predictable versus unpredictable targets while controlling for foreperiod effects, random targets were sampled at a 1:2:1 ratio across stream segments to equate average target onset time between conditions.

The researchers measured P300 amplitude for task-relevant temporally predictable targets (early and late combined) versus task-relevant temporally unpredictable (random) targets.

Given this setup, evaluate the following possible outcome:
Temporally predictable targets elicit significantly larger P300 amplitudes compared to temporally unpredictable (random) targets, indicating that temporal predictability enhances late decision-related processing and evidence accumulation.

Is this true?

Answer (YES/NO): YES